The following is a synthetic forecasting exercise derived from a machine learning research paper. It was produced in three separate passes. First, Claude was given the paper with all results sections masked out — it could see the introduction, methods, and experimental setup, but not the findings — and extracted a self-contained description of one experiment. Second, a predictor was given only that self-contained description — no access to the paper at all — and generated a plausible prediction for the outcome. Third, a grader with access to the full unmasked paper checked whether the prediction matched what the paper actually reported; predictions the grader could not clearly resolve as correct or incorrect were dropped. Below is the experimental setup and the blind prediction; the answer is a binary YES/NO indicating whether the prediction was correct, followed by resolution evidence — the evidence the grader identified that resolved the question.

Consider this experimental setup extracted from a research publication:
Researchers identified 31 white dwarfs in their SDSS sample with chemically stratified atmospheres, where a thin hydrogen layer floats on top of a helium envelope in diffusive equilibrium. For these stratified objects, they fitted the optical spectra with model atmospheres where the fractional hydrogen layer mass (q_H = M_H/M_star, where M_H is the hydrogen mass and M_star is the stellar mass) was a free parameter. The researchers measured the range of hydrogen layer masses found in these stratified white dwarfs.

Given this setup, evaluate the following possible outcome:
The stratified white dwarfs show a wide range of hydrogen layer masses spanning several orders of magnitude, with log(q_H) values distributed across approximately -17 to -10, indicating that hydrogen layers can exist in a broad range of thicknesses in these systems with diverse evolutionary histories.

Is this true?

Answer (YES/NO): NO